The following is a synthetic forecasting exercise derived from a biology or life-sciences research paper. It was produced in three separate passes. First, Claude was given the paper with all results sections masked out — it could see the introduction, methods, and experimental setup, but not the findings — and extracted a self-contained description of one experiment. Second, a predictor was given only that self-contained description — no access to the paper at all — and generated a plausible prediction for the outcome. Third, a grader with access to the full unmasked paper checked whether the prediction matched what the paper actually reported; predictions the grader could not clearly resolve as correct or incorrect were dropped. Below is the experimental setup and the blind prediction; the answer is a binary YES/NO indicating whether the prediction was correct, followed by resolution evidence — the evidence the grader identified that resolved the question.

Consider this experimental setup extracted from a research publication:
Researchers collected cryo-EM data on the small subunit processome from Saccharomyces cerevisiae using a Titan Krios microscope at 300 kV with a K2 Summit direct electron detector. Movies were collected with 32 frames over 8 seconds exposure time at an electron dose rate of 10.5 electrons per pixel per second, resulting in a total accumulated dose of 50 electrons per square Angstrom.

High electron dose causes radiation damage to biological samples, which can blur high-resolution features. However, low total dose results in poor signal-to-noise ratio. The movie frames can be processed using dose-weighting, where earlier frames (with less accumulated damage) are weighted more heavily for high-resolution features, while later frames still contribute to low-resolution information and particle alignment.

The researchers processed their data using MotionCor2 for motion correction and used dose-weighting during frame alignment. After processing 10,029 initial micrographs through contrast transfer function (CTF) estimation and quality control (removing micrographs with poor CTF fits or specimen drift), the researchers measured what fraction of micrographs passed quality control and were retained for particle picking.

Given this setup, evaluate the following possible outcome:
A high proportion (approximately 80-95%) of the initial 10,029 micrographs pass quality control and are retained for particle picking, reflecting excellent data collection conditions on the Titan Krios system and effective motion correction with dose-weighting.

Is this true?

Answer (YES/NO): YES